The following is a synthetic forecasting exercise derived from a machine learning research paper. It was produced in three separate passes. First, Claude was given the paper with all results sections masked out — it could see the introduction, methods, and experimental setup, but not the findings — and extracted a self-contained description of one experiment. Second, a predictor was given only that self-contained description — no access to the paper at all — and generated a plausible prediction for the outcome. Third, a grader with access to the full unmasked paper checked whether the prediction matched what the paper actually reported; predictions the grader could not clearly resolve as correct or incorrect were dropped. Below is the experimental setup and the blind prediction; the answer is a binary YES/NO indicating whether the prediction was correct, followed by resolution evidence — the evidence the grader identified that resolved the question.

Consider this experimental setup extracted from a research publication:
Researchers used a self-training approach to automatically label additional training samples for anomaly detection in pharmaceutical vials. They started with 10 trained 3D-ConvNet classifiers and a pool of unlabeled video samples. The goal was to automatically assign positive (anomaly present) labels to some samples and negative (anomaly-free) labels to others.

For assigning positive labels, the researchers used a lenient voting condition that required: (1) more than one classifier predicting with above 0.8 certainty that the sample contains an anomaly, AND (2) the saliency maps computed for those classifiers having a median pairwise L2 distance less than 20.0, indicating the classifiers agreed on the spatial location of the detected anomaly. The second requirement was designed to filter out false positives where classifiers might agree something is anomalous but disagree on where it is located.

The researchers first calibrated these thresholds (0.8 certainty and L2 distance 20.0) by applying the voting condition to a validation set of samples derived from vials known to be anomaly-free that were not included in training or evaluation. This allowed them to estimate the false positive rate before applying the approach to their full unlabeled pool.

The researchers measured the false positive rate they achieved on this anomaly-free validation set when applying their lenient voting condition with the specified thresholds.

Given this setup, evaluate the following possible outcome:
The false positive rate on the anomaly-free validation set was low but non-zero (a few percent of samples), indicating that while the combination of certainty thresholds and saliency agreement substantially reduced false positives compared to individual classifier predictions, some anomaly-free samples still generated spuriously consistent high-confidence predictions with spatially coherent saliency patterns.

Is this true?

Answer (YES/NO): YES